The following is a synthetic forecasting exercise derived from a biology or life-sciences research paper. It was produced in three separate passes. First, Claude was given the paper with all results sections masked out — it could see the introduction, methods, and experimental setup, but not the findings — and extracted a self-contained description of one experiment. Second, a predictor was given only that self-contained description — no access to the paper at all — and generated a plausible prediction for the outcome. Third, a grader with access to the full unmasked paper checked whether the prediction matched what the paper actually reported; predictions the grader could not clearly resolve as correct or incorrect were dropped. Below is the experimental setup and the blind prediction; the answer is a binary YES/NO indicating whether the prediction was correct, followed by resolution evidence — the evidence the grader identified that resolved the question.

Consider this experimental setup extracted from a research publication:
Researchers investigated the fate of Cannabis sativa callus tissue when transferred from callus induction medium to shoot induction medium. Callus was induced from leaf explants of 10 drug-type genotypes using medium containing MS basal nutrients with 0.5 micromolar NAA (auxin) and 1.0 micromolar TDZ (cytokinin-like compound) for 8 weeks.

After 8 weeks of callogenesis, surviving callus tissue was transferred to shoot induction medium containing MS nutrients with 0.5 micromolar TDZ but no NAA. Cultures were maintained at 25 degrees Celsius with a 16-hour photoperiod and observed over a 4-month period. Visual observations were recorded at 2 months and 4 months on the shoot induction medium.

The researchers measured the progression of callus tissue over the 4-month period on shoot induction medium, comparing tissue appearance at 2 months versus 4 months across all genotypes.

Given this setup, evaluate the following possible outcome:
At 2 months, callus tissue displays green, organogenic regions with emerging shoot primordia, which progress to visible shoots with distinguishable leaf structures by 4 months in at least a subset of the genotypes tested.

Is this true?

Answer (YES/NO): NO